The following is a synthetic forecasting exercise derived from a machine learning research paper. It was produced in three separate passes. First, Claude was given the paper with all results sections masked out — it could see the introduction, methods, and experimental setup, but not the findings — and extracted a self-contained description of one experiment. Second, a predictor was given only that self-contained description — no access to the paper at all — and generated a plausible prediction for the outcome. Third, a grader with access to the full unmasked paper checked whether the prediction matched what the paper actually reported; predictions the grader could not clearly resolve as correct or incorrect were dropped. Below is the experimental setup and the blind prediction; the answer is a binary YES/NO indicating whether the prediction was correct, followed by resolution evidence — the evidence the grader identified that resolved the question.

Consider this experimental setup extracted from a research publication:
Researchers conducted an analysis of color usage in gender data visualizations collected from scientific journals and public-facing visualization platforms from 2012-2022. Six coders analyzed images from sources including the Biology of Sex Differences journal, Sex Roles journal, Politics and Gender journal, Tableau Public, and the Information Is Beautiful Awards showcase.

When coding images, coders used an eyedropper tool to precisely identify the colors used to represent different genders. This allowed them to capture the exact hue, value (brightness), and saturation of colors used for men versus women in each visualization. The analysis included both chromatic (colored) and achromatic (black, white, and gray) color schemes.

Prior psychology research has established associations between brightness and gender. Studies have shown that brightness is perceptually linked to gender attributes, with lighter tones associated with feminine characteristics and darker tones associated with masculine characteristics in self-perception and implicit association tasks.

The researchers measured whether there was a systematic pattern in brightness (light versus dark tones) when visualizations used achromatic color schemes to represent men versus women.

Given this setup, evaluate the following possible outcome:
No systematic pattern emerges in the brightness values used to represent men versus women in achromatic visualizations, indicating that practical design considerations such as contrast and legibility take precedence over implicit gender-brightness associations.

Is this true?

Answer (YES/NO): NO